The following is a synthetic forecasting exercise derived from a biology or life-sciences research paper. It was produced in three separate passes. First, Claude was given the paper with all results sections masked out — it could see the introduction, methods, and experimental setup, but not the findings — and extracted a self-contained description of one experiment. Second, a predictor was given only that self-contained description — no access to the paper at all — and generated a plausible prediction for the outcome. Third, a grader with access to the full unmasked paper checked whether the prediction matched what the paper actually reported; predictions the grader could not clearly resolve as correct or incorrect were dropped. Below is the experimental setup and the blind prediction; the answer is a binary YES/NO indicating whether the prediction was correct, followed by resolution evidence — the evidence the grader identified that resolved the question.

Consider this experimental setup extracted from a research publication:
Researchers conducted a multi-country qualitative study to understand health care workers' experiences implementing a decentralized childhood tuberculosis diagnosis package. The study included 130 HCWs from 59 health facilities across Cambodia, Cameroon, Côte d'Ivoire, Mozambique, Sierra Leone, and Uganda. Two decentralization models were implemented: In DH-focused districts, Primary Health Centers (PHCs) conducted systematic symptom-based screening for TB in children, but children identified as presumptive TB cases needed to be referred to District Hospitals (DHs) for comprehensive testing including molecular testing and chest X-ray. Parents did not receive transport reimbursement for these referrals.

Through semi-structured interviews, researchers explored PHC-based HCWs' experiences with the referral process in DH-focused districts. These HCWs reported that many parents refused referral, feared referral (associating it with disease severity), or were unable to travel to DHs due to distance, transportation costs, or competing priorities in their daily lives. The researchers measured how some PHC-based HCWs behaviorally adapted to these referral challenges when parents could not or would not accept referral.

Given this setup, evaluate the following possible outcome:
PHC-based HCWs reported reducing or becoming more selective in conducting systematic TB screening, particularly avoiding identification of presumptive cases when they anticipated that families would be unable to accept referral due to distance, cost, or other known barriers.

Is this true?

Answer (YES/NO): NO